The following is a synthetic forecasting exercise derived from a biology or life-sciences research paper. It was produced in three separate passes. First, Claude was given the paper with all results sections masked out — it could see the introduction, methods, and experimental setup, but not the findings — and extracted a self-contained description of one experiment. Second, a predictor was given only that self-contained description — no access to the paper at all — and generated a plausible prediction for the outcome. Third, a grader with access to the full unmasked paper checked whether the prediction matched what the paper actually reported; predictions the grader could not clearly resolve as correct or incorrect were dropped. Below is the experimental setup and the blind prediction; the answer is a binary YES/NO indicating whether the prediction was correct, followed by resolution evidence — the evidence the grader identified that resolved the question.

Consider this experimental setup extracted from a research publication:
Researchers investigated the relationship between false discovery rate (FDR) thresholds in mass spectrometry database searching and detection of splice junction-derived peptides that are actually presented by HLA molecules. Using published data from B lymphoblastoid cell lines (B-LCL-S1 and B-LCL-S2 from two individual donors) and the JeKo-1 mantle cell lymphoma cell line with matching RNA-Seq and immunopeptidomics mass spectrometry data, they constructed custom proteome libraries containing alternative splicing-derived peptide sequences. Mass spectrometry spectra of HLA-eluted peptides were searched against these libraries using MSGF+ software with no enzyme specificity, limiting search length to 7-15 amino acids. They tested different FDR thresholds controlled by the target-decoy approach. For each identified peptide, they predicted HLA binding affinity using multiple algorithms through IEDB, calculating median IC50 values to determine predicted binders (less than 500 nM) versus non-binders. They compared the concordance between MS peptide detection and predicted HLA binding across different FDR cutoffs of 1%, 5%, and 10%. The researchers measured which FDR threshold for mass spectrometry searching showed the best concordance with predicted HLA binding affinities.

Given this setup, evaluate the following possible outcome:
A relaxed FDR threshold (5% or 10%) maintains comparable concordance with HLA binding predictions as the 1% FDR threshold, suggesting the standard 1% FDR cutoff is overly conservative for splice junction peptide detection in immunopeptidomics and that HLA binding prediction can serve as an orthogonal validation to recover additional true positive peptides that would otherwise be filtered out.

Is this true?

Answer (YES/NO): NO